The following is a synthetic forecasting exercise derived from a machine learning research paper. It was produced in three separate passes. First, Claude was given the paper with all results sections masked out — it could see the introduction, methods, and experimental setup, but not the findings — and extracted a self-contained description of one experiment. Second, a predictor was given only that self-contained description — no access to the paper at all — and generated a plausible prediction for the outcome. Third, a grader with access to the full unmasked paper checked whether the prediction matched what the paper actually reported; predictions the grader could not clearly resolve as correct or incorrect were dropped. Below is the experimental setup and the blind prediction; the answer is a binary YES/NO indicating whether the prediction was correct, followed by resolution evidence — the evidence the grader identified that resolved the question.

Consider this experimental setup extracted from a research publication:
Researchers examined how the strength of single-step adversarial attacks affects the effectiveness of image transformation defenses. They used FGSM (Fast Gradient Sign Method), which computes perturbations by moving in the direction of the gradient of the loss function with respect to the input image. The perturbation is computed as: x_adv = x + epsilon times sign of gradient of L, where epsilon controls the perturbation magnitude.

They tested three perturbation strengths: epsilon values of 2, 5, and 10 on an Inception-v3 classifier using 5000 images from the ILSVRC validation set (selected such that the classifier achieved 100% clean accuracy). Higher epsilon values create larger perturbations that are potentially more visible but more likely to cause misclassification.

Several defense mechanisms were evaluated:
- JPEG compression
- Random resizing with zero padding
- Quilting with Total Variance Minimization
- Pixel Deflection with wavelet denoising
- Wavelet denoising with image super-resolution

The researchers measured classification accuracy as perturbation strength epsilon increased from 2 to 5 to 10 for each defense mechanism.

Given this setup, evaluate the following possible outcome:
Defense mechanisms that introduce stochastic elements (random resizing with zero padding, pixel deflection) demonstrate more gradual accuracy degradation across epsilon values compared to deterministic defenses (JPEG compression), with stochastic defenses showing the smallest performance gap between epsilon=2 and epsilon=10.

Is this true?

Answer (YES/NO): NO